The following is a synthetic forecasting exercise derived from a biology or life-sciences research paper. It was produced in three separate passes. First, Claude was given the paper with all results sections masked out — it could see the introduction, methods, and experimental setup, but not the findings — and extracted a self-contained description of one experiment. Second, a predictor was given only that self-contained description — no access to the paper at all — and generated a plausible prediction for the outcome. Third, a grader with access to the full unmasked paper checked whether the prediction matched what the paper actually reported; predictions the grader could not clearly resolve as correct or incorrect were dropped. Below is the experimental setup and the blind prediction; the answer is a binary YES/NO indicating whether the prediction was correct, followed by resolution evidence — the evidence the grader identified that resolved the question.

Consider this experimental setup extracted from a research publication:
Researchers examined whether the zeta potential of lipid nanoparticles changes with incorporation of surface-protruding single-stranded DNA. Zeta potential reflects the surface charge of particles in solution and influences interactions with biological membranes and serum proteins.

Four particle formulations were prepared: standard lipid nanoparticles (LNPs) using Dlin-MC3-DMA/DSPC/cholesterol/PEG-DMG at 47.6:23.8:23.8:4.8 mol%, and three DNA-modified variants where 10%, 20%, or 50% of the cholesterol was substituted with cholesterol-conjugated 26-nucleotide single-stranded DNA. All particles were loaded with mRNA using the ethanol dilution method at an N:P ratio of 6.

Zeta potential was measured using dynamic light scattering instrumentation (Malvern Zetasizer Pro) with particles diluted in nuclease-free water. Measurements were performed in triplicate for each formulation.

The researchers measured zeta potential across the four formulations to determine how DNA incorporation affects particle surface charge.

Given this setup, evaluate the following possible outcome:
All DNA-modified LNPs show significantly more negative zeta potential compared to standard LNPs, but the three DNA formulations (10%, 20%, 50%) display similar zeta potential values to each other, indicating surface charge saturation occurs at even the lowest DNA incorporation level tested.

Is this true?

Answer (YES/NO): NO